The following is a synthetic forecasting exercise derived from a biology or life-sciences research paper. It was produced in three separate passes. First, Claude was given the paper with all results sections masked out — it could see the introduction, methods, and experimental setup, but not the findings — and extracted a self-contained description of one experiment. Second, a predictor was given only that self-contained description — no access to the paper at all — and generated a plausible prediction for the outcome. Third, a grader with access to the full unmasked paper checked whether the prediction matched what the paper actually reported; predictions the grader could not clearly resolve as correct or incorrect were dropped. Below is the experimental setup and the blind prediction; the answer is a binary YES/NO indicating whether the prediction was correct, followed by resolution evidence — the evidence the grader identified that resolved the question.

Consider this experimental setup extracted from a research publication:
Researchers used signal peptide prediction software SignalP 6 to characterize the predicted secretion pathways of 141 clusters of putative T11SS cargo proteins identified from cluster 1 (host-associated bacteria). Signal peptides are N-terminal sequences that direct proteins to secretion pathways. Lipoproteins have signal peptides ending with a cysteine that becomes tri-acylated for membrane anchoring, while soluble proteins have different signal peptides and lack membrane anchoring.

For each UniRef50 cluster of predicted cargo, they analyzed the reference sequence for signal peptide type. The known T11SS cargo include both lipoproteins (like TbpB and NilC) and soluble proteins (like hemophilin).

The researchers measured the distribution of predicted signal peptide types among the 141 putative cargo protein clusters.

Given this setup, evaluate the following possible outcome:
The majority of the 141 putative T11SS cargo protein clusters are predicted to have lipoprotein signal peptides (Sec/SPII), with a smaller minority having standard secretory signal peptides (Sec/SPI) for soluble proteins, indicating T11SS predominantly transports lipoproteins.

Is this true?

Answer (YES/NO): YES